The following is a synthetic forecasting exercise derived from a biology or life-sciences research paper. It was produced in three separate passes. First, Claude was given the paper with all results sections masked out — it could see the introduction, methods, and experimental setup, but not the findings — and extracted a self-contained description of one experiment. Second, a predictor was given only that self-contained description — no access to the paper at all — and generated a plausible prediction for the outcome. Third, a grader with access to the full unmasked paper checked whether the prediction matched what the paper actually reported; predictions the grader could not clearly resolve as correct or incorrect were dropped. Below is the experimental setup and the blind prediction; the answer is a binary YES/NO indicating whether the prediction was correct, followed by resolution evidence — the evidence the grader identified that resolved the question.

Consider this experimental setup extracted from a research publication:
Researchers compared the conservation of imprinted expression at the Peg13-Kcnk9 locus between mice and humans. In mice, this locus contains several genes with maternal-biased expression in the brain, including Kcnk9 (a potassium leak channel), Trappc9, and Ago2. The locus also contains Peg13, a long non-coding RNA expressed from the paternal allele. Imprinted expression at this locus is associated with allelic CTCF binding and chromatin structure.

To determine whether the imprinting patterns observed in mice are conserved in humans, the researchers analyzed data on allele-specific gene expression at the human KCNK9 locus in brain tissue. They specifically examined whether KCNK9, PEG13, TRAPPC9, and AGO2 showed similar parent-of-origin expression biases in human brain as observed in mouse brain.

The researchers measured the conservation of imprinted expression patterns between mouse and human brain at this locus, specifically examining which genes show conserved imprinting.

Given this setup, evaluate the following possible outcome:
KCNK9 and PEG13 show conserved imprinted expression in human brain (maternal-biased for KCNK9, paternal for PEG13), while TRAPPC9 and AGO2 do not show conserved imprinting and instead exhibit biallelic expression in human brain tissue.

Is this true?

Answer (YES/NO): YES